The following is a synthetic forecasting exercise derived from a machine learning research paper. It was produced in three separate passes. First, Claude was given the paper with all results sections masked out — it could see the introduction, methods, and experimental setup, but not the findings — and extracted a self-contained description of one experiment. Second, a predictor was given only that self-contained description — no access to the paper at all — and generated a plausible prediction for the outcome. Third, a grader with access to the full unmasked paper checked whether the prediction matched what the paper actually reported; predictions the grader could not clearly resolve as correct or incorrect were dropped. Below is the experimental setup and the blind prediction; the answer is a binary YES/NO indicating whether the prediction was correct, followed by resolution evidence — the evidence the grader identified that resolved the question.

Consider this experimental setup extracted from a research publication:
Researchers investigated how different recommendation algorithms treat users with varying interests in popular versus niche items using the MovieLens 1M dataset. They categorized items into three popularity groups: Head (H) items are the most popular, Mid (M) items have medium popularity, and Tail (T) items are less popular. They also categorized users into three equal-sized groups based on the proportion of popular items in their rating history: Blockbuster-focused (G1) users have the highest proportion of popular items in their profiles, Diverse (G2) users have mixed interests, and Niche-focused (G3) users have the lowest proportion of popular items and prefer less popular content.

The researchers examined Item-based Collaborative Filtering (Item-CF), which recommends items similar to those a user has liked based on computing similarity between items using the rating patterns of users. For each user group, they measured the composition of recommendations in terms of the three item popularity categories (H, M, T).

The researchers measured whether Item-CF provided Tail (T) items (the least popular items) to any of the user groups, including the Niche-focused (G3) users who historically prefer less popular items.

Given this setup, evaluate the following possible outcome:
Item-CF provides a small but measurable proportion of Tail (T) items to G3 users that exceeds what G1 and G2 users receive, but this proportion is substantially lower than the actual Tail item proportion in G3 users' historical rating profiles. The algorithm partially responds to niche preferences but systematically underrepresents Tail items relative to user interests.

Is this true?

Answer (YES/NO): NO